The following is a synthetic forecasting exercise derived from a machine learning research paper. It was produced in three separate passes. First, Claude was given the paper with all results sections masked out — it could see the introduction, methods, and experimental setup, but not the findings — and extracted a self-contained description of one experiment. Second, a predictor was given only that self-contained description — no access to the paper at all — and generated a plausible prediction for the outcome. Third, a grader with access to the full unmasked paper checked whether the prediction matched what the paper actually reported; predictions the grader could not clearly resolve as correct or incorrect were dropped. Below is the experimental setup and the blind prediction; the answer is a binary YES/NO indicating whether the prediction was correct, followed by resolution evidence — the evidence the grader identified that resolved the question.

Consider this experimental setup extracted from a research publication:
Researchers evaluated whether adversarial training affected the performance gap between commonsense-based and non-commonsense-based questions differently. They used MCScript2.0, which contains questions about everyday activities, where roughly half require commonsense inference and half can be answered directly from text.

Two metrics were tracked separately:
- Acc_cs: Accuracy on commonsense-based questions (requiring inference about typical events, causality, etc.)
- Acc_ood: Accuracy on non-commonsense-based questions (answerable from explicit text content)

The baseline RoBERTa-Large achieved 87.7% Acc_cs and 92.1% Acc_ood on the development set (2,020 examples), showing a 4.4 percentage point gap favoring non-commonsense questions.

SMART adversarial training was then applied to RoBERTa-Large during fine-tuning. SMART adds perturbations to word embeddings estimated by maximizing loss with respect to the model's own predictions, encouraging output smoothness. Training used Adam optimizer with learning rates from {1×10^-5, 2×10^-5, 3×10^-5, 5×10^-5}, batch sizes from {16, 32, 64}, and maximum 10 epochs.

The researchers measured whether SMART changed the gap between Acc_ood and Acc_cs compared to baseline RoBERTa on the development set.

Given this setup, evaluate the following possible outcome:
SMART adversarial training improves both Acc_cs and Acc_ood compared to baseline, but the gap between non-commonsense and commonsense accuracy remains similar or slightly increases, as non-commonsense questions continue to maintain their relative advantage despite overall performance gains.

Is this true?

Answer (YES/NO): NO